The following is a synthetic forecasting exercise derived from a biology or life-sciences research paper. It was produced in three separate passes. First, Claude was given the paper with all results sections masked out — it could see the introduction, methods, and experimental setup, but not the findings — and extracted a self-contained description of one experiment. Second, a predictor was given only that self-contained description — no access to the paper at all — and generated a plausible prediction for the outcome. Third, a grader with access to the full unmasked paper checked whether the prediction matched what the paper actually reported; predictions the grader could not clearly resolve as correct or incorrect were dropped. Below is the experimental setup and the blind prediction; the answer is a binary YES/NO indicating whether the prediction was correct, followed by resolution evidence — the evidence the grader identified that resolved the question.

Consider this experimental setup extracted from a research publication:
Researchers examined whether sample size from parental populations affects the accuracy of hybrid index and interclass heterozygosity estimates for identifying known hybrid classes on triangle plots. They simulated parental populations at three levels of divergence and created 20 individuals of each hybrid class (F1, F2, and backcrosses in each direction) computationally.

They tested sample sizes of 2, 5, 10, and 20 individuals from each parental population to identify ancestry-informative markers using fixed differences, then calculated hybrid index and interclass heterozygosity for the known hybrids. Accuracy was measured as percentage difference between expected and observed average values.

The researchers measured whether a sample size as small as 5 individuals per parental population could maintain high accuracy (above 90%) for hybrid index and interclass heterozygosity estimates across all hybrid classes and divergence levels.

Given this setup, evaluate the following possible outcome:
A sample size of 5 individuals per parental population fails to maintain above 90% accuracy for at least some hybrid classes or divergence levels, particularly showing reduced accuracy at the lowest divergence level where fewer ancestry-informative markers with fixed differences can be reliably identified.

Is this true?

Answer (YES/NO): NO